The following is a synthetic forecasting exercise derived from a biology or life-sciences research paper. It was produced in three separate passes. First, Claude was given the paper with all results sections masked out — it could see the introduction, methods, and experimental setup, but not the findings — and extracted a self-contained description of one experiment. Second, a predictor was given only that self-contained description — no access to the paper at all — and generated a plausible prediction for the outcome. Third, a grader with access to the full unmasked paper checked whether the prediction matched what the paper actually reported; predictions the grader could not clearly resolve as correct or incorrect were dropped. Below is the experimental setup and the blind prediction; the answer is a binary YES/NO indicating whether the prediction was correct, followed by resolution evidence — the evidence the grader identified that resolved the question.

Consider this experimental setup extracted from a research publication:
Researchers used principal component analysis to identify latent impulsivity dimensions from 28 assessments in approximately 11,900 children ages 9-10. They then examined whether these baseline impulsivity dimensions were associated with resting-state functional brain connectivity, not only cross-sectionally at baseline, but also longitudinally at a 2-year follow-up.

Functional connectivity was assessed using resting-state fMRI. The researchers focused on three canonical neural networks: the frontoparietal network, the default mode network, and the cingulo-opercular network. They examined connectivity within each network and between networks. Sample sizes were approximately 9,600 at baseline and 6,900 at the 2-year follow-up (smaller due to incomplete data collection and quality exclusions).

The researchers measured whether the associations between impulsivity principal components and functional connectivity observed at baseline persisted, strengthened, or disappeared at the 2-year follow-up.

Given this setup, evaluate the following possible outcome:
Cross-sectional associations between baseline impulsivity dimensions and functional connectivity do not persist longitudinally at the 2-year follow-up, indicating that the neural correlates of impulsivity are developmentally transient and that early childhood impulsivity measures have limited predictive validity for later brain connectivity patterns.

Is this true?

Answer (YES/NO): NO